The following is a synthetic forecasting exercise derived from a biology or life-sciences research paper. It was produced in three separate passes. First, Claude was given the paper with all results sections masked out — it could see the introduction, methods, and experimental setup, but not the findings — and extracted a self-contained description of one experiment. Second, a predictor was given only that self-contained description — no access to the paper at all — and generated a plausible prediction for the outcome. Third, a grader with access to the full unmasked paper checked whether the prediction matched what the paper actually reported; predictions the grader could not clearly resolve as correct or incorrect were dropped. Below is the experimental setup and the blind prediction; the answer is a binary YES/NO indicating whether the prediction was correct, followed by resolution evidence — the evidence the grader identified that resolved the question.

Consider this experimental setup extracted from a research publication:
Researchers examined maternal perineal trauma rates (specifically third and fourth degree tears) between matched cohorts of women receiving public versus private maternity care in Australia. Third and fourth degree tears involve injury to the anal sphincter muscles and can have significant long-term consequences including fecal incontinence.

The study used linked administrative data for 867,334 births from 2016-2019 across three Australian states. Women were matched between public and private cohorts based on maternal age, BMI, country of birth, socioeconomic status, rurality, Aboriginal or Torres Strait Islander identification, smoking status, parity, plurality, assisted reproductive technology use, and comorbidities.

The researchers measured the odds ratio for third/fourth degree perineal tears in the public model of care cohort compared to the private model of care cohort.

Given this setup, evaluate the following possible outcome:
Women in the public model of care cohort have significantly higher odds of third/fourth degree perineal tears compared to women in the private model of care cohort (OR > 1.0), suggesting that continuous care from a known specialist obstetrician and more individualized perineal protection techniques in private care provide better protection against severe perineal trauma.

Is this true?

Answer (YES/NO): YES